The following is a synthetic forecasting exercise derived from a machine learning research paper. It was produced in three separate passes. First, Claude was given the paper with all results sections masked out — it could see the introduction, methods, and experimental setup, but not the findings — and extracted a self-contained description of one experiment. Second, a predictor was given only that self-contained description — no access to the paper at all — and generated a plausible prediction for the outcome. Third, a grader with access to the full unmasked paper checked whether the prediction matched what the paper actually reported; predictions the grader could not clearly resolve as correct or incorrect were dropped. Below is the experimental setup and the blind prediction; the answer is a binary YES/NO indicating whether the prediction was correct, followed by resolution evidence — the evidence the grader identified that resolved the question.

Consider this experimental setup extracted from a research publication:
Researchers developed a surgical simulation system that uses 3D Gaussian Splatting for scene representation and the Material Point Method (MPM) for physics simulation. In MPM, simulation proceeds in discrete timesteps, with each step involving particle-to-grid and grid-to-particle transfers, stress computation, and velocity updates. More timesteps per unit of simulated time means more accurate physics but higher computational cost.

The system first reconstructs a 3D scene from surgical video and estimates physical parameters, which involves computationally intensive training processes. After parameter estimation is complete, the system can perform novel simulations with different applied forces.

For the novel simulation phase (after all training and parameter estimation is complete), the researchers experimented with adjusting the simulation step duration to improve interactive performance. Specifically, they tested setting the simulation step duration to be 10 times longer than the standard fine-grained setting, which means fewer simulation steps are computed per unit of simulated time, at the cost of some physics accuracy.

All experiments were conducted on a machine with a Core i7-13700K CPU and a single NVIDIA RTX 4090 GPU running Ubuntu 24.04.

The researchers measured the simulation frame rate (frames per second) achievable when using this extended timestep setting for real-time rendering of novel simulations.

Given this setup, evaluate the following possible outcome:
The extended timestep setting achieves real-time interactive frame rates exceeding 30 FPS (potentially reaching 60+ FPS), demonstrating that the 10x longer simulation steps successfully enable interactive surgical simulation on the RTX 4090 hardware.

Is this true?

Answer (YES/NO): NO